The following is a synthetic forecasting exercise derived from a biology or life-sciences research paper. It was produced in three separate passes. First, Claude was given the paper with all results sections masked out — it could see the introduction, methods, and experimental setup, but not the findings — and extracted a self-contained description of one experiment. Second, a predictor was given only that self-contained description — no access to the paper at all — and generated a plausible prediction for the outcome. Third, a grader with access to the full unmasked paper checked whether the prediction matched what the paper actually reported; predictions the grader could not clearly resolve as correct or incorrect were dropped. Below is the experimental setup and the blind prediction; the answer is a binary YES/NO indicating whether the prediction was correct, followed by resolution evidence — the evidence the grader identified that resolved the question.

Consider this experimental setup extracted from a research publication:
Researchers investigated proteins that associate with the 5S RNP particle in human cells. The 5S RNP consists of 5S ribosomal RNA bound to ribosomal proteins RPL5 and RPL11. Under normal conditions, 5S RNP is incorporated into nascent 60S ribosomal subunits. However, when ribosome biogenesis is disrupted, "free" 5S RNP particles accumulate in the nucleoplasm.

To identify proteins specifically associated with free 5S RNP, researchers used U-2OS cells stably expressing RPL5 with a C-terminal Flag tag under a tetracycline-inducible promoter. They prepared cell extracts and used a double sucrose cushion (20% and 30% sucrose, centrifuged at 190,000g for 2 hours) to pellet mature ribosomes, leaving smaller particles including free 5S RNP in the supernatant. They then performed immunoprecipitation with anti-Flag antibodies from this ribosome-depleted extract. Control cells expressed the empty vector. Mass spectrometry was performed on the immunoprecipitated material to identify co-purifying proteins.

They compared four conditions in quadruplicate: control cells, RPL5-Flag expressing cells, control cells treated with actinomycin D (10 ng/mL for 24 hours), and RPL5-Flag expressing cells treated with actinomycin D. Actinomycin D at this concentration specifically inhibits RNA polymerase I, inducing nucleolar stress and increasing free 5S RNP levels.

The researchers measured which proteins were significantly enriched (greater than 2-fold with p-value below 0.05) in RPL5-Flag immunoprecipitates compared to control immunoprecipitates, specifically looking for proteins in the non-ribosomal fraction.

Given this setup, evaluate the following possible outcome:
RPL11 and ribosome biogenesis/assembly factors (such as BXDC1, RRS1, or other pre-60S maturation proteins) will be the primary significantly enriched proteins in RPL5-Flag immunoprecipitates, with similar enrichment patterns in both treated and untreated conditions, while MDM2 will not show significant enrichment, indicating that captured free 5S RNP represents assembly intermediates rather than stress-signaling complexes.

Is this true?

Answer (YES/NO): NO